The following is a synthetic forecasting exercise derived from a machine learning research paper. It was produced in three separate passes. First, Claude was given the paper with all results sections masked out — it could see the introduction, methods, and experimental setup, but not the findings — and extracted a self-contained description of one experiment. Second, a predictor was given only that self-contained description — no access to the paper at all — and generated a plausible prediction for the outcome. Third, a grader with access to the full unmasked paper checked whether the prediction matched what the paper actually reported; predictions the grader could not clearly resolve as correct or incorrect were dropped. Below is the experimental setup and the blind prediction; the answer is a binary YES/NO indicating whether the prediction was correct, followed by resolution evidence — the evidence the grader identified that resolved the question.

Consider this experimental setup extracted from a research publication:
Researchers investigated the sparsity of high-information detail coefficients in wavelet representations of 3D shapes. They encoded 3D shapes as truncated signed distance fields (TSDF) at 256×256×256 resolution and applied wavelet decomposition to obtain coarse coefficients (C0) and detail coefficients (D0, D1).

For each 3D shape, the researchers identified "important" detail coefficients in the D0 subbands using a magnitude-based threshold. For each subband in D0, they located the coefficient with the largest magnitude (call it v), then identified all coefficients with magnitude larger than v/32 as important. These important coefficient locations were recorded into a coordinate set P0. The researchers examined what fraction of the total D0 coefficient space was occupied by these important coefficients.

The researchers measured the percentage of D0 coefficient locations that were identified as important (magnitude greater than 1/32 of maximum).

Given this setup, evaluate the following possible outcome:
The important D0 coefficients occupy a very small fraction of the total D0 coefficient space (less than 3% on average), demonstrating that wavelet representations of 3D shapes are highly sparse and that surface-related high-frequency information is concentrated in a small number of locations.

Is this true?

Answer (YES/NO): NO